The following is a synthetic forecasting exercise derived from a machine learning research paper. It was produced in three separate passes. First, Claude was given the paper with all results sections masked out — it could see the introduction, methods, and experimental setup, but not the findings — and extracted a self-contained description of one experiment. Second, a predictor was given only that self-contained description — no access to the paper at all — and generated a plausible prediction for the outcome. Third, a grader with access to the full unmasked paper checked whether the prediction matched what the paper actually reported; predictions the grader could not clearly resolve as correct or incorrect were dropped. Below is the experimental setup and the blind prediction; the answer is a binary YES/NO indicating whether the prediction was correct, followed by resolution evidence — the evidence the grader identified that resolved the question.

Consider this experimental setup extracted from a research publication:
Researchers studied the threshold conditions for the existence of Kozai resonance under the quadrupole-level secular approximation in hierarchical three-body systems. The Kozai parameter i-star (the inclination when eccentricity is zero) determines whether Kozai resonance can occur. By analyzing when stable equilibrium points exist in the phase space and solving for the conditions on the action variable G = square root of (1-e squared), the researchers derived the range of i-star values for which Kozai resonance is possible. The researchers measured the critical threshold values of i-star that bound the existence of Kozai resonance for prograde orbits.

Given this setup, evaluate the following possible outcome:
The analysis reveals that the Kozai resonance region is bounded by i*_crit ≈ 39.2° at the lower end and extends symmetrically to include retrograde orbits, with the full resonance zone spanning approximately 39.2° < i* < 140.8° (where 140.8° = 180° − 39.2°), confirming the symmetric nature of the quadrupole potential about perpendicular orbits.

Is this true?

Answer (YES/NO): YES